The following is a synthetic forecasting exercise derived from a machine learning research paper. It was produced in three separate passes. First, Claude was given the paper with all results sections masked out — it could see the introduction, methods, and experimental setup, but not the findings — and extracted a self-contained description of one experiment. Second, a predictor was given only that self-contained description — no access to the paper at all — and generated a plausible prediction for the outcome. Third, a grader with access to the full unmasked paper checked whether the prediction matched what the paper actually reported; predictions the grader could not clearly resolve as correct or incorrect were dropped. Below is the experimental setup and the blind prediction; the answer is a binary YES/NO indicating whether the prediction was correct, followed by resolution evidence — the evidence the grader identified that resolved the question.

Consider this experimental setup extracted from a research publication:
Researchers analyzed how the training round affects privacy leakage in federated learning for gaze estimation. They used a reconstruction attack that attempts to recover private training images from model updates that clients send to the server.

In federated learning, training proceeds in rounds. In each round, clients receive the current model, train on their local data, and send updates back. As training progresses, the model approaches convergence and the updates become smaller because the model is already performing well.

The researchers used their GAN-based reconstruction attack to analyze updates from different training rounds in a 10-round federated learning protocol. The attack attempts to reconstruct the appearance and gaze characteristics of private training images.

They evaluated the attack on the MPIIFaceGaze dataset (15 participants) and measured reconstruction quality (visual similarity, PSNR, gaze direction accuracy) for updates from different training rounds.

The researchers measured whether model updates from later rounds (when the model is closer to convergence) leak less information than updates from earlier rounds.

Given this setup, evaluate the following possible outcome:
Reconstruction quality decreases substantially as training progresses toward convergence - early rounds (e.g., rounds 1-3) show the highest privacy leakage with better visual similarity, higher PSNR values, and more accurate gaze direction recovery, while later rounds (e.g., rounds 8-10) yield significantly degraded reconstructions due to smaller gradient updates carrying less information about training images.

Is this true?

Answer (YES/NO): NO